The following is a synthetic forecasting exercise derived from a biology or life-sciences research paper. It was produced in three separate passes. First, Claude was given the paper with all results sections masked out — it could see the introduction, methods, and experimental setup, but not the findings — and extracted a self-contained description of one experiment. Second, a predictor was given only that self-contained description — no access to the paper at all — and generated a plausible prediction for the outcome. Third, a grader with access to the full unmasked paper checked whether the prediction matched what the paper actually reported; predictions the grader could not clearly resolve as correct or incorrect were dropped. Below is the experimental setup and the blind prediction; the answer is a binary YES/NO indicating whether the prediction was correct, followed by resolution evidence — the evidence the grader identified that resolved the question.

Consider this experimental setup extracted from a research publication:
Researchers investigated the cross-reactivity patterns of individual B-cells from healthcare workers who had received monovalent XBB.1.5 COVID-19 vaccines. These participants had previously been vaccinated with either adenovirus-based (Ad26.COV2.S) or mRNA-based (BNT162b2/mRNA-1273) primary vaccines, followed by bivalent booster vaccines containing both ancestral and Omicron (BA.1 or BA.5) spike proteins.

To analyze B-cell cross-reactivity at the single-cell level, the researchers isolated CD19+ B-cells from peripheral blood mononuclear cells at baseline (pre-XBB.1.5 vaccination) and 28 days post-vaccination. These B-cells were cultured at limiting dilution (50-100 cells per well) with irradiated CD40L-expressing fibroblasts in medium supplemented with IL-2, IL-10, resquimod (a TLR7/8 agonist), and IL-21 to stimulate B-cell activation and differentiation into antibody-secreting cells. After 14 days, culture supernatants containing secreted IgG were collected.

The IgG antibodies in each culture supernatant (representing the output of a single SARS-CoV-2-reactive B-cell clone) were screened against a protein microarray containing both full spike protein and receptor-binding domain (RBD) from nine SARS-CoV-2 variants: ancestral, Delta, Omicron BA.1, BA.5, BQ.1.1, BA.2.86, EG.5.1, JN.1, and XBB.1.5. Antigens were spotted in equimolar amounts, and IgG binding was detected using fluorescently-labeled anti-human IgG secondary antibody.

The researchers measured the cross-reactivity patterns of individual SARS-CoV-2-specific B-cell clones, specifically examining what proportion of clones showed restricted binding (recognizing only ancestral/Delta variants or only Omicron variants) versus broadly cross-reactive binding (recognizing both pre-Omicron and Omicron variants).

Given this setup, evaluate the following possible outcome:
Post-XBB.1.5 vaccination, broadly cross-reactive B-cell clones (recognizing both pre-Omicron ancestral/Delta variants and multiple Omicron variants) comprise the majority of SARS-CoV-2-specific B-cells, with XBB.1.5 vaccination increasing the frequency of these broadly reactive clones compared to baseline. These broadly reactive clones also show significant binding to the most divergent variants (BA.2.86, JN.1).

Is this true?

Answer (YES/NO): YES